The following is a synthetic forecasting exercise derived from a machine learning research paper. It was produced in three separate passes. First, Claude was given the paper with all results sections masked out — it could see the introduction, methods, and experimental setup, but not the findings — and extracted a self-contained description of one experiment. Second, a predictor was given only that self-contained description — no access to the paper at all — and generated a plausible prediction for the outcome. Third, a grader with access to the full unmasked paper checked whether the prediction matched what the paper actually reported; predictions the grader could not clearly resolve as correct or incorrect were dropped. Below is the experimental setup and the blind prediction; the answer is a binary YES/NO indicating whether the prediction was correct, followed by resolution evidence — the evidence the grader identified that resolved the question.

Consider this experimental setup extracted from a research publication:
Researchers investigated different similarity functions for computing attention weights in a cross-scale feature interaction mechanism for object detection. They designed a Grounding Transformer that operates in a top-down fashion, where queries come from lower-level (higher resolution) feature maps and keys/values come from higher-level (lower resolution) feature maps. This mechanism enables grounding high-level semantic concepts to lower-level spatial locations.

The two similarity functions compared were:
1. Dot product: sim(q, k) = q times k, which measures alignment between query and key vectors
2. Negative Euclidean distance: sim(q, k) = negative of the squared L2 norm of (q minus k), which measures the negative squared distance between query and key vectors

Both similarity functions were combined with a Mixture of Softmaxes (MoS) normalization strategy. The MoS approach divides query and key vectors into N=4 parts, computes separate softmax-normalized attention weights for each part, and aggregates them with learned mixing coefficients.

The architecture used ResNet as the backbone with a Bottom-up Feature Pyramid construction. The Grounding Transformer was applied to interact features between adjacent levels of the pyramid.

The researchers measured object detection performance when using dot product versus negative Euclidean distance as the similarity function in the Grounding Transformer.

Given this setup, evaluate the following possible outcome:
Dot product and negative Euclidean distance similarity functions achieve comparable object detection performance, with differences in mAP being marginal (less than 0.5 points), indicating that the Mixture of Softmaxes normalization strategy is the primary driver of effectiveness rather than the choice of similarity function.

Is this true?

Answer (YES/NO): NO